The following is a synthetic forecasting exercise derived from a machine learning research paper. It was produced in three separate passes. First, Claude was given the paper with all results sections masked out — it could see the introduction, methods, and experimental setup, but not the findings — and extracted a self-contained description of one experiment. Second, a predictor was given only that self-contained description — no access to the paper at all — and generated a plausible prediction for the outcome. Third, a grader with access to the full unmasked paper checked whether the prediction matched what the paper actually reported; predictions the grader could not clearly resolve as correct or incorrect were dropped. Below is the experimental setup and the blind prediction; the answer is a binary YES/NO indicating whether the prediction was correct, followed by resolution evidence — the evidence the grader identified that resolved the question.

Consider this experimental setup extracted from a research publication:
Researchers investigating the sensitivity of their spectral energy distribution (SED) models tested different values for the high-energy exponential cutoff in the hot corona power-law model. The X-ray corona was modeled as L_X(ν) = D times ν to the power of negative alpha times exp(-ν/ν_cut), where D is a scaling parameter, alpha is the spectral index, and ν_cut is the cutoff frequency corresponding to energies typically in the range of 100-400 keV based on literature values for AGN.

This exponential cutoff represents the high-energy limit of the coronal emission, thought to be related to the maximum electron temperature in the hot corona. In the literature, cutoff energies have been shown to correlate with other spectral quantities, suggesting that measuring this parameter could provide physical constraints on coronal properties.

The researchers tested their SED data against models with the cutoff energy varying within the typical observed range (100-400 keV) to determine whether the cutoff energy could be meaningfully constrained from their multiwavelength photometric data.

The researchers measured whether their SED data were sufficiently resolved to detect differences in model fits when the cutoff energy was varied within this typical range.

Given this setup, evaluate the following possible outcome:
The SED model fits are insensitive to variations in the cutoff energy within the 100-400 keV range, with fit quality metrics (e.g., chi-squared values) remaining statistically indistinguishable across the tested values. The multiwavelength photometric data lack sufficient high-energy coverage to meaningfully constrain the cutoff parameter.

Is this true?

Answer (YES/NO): YES